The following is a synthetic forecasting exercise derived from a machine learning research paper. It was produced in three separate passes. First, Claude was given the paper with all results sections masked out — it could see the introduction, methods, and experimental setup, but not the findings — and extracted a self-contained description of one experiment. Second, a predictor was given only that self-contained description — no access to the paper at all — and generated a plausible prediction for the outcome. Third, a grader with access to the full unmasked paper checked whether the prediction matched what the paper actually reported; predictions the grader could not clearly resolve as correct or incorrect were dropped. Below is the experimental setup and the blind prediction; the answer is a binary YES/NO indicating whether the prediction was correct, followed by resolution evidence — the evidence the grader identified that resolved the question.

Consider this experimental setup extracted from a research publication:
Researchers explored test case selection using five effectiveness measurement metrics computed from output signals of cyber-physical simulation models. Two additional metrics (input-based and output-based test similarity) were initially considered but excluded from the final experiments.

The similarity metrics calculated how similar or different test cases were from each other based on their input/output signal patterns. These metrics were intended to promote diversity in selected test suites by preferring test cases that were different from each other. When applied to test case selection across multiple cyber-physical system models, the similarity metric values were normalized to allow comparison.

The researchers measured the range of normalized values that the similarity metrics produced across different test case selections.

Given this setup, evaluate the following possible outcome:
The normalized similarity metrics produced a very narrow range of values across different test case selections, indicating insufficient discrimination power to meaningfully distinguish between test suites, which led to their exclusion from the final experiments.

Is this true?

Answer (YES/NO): YES